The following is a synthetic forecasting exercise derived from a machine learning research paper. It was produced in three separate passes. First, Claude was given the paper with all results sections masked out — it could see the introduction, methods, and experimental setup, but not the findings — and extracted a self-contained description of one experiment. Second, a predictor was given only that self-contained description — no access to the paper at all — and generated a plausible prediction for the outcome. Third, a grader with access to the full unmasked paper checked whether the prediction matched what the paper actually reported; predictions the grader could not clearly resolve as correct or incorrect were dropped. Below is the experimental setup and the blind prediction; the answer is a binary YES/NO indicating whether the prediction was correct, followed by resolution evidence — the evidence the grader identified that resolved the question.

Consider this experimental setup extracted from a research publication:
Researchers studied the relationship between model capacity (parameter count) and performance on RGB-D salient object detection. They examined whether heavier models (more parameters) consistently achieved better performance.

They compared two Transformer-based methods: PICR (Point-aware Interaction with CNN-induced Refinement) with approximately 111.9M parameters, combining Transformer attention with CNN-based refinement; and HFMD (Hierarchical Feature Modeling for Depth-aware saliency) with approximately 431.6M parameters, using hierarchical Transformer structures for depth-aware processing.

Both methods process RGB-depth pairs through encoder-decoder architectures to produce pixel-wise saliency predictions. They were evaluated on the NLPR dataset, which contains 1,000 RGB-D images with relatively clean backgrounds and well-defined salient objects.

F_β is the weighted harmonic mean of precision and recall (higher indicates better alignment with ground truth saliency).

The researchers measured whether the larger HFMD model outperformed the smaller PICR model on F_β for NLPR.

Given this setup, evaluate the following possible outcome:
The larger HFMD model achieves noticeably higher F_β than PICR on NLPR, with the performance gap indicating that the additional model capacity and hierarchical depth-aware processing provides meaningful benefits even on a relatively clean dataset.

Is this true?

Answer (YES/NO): NO